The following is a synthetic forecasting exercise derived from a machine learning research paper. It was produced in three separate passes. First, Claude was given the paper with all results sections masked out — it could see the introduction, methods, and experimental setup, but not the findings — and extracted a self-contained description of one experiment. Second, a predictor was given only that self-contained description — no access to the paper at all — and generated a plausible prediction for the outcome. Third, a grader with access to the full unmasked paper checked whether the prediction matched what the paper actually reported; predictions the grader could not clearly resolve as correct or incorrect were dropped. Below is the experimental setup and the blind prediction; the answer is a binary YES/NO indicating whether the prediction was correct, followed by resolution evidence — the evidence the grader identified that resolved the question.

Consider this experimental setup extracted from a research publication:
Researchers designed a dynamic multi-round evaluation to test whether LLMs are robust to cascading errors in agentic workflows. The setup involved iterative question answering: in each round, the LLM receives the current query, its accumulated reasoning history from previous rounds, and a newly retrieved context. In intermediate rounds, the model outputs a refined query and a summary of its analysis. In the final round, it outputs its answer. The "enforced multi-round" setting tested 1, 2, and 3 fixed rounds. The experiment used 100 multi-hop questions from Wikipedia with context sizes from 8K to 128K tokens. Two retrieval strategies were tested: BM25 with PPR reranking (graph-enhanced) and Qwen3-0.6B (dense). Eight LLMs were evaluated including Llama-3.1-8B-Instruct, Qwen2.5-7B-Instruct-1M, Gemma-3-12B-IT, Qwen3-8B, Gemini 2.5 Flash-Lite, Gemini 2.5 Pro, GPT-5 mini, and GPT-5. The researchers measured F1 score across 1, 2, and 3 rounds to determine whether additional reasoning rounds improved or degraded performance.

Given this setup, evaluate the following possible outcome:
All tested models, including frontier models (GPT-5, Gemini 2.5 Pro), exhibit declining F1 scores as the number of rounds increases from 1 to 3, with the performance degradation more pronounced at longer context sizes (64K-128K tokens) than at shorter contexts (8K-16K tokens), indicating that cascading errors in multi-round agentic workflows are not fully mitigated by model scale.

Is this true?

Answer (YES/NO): NO